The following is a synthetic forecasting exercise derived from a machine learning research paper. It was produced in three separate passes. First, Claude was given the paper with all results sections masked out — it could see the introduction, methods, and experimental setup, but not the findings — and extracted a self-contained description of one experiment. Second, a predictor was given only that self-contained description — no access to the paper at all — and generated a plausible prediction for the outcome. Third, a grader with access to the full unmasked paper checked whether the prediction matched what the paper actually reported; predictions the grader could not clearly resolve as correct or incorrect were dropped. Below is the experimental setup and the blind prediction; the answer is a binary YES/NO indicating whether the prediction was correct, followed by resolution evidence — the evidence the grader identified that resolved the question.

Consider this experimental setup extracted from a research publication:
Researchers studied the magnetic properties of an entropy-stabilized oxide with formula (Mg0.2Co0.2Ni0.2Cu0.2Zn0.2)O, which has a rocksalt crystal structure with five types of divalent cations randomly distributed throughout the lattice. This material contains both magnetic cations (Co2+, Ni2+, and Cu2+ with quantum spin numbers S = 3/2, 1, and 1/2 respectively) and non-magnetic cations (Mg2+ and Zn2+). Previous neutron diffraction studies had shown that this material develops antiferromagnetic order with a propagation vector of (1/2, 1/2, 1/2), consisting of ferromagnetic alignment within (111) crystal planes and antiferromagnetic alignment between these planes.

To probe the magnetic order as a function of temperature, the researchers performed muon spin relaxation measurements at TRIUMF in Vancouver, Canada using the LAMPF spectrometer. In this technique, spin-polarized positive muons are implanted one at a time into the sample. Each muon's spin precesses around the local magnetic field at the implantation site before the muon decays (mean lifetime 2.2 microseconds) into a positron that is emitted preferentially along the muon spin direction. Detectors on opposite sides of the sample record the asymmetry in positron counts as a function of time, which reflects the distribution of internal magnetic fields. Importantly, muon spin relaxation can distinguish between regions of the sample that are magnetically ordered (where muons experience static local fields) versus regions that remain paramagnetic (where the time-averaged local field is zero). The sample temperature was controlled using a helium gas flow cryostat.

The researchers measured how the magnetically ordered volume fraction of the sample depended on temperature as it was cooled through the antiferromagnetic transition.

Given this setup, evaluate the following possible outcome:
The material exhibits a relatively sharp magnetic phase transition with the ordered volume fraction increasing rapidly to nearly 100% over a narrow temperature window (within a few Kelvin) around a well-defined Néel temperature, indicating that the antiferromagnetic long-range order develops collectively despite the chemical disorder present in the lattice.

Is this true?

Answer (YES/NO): NO